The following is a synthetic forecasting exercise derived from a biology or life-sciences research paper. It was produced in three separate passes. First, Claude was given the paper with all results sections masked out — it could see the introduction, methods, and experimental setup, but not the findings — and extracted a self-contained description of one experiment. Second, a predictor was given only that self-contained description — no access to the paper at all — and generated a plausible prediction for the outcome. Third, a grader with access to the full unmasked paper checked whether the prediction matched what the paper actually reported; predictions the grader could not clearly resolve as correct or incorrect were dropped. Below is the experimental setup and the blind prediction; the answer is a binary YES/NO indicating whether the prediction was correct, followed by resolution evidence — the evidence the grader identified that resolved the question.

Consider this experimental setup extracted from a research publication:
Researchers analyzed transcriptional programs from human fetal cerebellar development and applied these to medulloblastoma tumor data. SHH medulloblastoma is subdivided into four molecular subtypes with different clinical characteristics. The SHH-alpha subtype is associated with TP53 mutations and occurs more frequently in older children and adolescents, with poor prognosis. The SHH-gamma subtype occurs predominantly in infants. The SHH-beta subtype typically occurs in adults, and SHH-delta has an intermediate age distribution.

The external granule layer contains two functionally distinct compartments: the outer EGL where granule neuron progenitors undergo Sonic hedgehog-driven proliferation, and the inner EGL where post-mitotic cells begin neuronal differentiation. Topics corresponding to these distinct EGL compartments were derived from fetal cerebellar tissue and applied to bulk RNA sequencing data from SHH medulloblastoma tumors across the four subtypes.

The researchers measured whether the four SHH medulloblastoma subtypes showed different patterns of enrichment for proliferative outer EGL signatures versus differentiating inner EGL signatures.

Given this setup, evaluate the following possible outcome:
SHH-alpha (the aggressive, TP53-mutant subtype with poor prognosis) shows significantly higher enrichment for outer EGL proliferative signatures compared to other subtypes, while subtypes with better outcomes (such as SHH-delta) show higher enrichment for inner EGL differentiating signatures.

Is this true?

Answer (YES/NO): NO